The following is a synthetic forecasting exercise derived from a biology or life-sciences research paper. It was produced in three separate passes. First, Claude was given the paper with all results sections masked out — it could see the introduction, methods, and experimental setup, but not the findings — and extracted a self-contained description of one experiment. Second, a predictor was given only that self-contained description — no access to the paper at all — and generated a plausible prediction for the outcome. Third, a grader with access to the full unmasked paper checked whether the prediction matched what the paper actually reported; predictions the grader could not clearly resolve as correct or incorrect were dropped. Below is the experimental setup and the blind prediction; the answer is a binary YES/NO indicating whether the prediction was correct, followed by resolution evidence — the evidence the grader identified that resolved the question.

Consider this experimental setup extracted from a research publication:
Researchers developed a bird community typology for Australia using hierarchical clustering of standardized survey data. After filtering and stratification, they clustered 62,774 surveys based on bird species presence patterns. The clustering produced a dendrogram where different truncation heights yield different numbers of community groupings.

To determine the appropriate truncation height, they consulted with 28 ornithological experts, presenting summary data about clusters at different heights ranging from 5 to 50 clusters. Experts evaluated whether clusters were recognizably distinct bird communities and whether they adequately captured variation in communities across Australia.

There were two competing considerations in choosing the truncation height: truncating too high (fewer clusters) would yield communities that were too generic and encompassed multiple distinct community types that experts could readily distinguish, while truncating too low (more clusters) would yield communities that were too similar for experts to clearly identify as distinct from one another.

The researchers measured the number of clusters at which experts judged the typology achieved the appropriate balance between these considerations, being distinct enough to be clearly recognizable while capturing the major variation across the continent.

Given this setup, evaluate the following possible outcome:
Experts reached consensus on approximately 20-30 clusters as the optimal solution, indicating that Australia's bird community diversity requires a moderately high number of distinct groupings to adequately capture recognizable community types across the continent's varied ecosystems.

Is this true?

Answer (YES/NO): YES